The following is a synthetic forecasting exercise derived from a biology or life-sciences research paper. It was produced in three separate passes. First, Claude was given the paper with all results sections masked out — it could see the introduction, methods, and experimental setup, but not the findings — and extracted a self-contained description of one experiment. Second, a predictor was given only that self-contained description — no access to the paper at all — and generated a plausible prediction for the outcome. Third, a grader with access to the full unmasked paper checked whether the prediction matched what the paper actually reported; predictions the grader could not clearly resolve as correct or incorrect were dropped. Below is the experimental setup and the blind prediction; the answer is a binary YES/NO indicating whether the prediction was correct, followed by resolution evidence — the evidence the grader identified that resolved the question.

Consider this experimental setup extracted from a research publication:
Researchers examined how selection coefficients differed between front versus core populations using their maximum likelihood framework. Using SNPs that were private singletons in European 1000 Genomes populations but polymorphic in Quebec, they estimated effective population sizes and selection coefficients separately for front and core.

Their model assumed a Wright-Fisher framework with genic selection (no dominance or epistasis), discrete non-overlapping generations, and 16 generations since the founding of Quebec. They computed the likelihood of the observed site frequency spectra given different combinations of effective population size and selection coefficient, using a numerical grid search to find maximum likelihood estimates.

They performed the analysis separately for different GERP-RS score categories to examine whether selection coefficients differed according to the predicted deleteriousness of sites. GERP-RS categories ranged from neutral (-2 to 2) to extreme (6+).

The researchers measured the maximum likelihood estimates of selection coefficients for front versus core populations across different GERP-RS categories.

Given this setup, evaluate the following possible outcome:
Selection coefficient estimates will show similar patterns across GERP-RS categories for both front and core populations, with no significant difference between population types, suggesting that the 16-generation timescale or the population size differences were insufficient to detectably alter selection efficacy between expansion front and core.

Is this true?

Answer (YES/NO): NO